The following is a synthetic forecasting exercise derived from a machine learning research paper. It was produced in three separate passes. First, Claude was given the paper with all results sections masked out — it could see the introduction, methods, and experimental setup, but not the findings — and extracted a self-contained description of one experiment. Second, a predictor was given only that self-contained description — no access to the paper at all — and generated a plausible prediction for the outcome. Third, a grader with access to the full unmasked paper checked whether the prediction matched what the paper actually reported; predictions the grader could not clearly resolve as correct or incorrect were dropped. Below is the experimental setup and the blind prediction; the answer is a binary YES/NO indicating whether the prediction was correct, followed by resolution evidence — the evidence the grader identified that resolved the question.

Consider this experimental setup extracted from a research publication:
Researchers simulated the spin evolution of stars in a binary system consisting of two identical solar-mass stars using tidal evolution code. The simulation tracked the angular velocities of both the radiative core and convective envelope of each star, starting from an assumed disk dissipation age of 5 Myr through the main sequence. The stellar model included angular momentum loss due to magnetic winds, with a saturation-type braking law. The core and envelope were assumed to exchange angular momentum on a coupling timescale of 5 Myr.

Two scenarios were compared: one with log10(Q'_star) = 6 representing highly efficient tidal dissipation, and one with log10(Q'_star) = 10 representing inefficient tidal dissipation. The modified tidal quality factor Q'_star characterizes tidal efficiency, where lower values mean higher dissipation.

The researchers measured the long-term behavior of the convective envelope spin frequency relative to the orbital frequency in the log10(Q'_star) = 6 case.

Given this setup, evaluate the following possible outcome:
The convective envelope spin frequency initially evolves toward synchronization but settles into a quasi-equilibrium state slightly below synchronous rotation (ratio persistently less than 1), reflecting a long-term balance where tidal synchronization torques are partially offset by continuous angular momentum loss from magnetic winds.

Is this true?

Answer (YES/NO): NO